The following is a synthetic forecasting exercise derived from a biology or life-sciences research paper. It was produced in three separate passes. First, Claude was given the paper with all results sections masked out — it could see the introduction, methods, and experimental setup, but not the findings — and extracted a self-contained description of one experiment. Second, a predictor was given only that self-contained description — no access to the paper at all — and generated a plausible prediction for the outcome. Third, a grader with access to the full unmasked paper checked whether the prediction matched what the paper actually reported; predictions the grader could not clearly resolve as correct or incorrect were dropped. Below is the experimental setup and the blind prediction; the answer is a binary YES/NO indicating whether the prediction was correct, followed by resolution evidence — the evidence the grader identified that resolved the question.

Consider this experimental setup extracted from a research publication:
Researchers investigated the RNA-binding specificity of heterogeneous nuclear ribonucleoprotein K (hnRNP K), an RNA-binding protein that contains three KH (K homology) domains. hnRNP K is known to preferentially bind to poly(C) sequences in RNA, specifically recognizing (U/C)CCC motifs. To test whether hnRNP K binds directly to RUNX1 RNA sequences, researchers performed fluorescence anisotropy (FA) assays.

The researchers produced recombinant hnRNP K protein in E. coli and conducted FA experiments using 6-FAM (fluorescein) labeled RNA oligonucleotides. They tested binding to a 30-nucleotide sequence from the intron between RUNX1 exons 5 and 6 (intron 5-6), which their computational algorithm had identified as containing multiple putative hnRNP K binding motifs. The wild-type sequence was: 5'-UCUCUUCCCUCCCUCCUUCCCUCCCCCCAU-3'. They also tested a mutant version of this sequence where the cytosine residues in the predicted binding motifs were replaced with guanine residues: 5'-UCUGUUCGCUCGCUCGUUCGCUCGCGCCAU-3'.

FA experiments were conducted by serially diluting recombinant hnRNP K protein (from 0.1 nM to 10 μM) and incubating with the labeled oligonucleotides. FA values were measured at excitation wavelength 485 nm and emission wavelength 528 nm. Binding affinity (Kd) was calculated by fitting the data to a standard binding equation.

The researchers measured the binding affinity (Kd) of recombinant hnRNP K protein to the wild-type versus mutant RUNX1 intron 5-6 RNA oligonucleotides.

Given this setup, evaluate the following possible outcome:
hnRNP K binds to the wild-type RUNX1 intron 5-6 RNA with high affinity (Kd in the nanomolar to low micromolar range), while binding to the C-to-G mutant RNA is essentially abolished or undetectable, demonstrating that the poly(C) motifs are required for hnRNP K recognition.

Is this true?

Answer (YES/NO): YES